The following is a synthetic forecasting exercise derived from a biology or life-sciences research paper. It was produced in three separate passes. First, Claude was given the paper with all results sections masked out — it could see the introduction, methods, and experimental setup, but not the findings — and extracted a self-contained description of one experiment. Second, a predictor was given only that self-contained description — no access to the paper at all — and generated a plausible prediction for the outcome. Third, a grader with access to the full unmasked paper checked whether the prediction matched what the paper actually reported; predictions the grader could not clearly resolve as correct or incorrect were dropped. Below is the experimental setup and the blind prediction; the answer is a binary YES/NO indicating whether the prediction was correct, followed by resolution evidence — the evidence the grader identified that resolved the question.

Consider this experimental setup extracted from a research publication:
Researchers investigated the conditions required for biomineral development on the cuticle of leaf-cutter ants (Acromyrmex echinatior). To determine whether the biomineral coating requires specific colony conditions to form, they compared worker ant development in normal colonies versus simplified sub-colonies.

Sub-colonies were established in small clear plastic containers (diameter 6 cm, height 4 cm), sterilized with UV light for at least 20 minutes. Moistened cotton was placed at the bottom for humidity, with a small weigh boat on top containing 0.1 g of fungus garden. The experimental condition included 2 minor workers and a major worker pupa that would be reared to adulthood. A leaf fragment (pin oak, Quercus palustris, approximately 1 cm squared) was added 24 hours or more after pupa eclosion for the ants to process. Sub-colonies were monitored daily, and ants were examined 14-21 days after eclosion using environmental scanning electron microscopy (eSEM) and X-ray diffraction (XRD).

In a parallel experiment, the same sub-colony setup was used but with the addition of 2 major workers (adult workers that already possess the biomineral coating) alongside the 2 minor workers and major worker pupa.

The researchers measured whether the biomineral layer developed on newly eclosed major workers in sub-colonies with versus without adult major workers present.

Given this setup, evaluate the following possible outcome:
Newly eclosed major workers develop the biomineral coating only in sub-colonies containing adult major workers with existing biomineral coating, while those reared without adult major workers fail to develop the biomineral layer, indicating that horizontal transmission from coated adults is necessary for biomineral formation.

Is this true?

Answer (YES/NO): YES